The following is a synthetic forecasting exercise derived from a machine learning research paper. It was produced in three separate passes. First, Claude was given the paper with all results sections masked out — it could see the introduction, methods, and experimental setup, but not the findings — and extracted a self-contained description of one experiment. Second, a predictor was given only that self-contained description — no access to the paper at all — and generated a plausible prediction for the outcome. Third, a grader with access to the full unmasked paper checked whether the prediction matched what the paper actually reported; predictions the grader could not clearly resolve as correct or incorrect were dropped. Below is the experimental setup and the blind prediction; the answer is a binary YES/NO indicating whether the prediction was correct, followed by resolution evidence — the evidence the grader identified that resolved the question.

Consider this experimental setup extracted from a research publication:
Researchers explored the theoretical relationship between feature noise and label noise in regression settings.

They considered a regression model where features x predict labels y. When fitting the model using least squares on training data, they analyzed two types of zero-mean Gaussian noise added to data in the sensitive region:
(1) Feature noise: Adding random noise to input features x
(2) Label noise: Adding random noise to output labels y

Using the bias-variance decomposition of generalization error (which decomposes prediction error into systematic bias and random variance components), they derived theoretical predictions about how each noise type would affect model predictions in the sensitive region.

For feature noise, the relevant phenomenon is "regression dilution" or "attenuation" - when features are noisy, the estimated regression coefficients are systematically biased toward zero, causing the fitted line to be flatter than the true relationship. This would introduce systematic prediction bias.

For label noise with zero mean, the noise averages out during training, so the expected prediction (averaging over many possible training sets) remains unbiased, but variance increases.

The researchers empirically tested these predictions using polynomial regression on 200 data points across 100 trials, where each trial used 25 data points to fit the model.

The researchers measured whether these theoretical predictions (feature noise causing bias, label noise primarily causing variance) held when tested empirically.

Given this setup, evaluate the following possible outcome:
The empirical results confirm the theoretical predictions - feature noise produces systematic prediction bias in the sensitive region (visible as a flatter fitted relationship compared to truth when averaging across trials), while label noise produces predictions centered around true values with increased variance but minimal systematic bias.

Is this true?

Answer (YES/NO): YES